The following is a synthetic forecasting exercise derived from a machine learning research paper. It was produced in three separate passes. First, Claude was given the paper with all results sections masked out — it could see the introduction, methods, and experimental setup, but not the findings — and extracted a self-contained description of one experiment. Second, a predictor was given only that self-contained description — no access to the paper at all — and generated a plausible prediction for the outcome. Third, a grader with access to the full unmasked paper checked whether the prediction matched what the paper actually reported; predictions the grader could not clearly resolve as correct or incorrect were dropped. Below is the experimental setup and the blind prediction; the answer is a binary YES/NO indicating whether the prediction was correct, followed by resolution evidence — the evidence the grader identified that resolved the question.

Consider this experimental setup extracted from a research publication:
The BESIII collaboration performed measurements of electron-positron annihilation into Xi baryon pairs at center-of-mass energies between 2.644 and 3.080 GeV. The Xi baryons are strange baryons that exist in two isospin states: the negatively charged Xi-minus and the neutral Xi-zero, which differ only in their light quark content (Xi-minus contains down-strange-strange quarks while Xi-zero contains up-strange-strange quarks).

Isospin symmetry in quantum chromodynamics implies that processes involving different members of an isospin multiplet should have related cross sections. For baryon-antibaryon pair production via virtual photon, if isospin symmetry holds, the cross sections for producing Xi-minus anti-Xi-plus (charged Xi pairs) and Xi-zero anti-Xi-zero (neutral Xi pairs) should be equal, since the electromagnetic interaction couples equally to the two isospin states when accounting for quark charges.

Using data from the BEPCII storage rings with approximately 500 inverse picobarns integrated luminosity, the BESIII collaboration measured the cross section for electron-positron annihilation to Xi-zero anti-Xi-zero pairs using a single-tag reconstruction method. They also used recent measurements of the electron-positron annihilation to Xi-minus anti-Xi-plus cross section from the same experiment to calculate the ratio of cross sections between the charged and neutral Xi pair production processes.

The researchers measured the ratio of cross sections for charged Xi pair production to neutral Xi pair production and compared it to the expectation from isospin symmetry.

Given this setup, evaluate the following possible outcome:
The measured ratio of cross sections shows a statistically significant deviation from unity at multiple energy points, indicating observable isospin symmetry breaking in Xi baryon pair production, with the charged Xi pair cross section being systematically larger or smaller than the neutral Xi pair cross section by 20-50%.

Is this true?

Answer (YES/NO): NO